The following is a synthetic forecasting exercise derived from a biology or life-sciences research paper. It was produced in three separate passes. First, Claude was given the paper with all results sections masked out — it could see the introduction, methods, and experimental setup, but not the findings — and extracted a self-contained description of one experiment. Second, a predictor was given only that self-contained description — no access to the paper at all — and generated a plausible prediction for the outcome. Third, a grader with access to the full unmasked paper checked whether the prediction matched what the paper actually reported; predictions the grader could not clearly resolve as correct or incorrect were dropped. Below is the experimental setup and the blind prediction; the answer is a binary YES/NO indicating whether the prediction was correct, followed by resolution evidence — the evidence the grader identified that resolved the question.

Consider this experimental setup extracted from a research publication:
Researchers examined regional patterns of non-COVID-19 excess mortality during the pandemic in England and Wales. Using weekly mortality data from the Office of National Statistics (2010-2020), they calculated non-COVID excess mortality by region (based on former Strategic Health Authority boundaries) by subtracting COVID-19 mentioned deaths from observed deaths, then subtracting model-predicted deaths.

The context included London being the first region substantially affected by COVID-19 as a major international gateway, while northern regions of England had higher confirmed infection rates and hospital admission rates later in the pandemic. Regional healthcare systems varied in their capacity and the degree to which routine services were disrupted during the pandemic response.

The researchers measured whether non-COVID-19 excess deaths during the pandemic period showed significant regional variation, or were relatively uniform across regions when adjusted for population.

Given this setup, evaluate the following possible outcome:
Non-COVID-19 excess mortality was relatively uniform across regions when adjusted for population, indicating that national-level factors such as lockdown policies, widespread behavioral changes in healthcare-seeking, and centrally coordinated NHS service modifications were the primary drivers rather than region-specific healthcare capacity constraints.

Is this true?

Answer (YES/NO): NO